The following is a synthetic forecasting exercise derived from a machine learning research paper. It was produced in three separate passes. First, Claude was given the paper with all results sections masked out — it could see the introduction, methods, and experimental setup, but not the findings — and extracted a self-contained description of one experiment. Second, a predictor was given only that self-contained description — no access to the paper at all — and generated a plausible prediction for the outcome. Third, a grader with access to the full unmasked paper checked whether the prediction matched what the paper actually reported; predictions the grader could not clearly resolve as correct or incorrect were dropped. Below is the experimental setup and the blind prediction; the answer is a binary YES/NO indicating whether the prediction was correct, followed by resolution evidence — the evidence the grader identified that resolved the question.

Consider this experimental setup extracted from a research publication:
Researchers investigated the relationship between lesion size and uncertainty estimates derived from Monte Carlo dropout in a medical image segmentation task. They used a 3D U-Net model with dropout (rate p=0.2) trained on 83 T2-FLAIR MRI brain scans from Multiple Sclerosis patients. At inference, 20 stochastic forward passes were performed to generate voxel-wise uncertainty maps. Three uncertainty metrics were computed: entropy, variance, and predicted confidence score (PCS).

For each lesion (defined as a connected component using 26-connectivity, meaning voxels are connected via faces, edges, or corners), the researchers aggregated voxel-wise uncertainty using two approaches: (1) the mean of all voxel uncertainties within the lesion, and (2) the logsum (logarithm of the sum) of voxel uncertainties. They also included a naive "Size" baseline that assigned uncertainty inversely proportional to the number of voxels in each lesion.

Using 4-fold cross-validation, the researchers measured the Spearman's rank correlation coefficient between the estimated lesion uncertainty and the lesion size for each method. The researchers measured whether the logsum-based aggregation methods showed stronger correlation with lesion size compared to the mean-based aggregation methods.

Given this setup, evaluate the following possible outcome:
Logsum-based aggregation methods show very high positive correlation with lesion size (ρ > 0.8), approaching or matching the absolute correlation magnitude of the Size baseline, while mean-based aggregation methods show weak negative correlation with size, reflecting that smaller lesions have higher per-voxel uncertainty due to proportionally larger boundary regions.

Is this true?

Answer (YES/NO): NO